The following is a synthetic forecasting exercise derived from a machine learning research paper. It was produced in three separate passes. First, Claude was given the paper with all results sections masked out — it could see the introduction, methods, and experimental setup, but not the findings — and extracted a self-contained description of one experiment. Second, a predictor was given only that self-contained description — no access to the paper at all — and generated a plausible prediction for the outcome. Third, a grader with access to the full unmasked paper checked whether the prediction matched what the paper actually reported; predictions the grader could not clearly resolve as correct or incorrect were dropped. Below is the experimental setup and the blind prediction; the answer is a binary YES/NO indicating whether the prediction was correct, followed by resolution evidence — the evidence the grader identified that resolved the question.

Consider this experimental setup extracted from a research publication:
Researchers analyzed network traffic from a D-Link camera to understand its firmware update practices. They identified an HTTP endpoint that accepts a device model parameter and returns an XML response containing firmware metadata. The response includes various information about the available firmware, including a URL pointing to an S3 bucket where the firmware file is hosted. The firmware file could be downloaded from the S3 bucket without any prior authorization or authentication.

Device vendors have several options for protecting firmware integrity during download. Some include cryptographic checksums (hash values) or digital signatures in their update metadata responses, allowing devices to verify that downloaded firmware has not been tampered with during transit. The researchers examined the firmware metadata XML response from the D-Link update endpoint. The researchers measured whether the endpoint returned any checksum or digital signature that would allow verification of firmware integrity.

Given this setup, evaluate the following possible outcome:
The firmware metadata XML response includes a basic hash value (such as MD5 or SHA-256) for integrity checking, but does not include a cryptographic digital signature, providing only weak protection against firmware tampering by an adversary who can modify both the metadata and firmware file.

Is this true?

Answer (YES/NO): NO